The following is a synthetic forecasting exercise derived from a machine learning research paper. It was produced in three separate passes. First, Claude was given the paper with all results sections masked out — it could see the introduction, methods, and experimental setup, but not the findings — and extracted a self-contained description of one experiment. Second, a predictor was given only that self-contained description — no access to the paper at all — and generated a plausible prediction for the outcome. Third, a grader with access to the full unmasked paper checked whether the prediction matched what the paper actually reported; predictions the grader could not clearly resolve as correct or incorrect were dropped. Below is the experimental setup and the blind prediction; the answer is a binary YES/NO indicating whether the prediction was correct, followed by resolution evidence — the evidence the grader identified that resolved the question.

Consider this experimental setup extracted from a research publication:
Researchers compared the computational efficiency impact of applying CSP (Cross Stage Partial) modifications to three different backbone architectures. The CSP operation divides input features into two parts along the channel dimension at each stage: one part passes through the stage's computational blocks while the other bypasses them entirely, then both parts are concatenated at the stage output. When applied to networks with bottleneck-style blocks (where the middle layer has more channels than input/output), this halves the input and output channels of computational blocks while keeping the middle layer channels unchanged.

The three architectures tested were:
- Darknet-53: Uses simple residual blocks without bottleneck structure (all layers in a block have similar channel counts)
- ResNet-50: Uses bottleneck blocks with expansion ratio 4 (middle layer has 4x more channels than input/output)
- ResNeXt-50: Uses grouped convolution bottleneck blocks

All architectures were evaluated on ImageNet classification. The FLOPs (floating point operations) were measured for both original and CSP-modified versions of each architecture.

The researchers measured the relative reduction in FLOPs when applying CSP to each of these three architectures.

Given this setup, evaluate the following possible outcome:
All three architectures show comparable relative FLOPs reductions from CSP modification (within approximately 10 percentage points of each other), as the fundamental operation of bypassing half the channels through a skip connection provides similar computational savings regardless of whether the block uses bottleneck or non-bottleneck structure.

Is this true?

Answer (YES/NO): NO